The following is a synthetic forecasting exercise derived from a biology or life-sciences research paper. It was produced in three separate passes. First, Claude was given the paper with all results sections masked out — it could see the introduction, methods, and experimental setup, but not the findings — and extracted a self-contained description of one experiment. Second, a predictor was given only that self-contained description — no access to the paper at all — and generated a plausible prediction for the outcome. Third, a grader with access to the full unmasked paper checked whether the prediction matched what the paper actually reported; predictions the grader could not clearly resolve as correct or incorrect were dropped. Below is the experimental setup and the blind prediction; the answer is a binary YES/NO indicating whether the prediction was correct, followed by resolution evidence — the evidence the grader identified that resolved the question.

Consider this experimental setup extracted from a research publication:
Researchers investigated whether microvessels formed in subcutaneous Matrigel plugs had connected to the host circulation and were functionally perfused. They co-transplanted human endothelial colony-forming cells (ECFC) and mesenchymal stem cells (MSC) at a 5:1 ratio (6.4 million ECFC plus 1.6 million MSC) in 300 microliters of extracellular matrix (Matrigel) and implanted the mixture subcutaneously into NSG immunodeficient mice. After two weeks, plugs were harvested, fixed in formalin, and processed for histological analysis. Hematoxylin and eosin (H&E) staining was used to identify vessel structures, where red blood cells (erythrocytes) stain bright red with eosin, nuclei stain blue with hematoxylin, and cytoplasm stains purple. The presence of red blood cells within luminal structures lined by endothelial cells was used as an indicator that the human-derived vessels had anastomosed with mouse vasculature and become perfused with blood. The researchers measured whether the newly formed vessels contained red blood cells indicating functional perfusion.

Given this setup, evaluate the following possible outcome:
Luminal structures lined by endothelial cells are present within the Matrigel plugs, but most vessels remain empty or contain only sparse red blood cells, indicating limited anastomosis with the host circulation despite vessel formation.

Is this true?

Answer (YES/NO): NO